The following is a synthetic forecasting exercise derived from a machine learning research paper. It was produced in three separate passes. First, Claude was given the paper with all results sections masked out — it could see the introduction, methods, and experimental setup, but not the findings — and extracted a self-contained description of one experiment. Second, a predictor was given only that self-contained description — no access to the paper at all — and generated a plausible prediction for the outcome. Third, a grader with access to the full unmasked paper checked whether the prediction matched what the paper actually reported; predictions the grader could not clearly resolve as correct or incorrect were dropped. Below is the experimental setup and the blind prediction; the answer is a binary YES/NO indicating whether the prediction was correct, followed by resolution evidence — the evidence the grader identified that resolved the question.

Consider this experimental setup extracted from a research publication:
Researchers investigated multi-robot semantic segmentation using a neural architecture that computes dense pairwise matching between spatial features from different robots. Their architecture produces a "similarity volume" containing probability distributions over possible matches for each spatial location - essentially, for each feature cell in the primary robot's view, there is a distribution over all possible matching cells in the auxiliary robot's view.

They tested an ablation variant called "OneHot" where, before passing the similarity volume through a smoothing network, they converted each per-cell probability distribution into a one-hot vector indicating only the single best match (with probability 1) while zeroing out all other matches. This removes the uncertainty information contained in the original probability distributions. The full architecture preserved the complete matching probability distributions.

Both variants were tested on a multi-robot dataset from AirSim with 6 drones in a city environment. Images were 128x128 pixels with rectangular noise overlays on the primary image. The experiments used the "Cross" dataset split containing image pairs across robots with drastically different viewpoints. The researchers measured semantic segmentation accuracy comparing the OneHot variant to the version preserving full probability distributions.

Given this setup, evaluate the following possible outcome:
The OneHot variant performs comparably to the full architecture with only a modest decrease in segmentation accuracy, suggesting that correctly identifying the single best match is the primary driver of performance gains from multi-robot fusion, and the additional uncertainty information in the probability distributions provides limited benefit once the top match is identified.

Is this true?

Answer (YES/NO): YES